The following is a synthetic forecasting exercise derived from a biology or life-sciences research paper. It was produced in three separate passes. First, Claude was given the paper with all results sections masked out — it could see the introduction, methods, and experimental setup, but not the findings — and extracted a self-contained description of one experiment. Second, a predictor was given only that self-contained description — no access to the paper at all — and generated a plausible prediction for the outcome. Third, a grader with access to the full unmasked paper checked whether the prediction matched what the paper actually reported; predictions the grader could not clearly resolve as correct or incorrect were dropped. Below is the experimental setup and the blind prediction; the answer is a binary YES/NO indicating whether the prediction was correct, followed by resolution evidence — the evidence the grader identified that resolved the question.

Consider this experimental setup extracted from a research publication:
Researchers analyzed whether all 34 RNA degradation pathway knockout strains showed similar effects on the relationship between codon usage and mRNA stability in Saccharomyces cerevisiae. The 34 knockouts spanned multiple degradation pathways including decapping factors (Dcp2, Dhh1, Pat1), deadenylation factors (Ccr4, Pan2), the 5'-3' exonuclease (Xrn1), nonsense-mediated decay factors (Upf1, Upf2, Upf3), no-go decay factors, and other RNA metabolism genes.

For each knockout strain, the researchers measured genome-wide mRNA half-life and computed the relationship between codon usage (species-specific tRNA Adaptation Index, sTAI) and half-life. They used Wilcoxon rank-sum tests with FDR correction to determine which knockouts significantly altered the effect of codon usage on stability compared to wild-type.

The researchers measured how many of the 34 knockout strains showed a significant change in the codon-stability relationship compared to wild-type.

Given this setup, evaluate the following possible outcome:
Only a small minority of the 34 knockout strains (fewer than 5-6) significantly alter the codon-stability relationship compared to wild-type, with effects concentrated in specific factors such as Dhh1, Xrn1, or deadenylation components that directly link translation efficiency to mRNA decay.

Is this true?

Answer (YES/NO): NO